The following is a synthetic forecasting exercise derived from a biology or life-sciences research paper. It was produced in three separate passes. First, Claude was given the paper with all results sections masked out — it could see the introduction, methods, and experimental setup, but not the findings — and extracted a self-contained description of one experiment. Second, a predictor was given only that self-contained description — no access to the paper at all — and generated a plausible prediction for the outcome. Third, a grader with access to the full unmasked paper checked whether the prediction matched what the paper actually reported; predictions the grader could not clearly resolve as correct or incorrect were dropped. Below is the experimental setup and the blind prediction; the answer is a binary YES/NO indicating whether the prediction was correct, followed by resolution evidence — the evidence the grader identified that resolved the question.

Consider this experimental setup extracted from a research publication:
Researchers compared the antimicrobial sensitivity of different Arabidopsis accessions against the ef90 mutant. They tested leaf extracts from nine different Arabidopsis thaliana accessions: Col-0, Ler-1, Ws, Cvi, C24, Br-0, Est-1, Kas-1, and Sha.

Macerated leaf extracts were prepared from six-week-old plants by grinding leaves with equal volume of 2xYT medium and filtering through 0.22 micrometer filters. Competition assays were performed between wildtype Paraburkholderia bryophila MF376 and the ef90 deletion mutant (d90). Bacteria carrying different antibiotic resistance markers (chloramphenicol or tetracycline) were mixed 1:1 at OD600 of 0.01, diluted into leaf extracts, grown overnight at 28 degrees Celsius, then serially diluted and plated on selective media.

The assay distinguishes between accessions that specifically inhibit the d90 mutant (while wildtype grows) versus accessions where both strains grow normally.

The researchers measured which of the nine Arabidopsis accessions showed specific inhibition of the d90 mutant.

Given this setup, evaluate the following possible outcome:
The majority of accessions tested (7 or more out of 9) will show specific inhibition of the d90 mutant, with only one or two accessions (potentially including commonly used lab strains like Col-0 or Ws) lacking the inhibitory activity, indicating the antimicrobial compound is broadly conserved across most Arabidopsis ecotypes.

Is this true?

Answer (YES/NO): NO